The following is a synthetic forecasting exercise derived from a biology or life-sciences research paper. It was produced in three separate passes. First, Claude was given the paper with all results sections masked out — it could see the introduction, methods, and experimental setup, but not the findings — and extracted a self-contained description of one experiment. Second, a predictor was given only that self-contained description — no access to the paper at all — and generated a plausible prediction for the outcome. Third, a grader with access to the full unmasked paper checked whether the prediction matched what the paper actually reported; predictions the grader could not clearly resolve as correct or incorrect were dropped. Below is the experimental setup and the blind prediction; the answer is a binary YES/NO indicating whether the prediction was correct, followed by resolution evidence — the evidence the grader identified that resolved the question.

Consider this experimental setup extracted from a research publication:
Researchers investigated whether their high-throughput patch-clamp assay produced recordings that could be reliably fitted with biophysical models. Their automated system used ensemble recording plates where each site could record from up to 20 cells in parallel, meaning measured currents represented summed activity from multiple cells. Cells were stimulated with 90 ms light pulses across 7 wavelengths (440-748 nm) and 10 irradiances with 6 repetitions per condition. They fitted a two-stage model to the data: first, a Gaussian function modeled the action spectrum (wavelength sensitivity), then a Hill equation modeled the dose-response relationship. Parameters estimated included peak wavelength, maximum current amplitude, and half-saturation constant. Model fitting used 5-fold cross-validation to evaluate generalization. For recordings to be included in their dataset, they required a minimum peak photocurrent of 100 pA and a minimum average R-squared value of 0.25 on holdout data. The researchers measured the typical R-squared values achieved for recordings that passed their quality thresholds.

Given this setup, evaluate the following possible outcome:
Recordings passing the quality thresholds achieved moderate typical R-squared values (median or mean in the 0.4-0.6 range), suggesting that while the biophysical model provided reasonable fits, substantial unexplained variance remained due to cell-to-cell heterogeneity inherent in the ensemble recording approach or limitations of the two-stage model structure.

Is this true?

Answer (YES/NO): NO